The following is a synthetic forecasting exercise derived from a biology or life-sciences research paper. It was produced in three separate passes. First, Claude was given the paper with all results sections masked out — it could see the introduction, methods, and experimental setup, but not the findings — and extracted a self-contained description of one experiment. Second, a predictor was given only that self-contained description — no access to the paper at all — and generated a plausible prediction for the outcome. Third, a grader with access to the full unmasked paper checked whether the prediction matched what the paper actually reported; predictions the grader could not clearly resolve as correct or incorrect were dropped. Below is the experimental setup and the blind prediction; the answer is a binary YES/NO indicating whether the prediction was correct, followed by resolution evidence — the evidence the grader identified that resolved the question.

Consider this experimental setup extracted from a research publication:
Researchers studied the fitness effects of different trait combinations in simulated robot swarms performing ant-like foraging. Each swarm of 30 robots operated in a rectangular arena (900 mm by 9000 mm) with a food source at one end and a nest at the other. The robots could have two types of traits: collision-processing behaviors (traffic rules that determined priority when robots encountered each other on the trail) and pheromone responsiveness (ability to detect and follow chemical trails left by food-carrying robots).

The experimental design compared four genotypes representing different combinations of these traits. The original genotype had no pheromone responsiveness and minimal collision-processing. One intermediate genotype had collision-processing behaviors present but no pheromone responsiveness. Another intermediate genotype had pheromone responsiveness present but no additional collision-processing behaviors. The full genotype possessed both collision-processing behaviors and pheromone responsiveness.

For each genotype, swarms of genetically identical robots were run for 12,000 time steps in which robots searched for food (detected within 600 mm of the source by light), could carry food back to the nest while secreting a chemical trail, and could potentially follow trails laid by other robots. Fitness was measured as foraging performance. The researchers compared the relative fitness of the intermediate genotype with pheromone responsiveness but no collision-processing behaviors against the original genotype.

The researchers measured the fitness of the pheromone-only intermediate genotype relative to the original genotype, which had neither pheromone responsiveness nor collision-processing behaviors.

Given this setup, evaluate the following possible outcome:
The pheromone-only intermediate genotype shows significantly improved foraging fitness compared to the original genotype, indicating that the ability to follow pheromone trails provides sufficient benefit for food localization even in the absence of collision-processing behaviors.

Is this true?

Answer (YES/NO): NO